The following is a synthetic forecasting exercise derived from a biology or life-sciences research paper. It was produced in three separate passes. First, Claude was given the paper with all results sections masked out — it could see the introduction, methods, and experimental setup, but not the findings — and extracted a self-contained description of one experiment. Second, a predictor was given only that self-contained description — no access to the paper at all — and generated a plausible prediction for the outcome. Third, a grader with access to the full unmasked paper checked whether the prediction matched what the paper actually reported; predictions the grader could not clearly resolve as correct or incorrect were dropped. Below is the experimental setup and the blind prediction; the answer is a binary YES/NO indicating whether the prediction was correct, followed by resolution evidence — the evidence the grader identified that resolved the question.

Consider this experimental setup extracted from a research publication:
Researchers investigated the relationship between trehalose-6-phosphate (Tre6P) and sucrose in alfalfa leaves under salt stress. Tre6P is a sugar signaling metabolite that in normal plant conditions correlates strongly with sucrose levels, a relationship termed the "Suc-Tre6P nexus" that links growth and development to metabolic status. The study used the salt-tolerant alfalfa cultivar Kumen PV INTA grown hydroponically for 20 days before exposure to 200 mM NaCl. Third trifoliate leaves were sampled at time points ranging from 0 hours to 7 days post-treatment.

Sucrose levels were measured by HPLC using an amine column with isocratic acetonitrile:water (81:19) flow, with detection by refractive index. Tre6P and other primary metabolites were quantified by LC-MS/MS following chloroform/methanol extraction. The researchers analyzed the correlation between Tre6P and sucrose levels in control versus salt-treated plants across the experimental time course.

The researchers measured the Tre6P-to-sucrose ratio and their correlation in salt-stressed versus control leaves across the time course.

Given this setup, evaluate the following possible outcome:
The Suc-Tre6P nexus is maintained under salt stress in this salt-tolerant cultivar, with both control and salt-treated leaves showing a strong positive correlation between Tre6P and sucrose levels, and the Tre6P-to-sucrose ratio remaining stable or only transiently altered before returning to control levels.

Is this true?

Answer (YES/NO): NO